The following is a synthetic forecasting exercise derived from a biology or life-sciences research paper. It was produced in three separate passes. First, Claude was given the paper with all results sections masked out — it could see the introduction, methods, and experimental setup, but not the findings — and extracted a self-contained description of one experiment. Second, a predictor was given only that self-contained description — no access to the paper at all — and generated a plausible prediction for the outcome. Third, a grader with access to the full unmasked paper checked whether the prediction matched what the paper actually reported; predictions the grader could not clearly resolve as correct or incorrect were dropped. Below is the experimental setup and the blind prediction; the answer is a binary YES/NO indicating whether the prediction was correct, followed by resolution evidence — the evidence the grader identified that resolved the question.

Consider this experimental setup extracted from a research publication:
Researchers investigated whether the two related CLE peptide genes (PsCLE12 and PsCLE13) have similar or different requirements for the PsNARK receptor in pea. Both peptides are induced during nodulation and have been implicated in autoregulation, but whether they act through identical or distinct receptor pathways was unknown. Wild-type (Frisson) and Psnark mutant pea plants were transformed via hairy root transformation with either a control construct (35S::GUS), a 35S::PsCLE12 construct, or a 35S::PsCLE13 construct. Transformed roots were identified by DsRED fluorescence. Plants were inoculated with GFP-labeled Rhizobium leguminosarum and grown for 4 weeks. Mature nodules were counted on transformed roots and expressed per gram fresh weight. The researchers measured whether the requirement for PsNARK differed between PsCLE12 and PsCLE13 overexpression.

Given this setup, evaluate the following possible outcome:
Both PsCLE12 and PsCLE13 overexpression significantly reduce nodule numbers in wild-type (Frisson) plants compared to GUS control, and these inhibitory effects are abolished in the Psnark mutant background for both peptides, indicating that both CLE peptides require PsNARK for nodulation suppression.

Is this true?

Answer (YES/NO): YES